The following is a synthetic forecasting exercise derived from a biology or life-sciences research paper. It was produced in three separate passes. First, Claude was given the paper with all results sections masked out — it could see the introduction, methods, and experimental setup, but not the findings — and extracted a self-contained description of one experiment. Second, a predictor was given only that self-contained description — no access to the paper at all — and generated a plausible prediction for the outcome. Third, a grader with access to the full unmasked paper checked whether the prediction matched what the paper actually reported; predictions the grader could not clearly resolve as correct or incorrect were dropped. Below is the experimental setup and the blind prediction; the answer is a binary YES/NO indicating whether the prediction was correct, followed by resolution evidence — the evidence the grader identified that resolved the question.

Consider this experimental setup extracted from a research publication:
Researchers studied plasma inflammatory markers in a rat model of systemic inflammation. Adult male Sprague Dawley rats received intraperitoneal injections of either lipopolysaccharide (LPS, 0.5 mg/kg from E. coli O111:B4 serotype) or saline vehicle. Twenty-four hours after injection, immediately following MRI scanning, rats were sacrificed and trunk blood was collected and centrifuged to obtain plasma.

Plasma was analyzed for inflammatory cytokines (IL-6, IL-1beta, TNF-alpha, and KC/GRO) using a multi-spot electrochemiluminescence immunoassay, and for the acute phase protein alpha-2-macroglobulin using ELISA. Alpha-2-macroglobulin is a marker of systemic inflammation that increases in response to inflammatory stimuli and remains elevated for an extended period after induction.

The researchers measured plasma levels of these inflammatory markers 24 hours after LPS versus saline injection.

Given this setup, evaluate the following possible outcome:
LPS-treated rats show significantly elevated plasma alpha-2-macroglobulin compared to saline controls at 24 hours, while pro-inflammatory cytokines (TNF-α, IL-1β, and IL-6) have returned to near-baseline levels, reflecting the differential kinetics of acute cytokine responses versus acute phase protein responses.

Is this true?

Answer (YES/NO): NO